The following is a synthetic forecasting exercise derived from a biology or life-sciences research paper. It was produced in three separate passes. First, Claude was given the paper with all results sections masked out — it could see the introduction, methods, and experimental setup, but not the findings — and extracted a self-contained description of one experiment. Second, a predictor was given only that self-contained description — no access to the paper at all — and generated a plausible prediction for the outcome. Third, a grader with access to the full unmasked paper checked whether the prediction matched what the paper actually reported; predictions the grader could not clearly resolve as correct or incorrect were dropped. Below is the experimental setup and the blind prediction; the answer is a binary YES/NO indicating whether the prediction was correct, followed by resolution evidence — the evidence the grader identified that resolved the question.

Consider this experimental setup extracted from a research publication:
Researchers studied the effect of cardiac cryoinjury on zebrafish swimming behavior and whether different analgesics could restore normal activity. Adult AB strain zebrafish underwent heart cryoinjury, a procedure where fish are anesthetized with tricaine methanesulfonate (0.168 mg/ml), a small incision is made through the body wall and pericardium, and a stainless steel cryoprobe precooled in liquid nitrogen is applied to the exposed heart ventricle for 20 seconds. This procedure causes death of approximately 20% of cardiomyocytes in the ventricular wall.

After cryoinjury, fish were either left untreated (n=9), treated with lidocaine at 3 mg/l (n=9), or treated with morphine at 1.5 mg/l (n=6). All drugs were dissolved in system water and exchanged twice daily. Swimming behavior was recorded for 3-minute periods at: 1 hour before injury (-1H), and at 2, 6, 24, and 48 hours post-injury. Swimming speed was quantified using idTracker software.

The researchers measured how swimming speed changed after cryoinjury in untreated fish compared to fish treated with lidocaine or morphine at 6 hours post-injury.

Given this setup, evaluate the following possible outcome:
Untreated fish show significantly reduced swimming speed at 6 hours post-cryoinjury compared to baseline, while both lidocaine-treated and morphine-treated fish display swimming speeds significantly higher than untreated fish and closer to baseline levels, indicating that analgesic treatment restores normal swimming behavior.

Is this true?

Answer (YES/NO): NO